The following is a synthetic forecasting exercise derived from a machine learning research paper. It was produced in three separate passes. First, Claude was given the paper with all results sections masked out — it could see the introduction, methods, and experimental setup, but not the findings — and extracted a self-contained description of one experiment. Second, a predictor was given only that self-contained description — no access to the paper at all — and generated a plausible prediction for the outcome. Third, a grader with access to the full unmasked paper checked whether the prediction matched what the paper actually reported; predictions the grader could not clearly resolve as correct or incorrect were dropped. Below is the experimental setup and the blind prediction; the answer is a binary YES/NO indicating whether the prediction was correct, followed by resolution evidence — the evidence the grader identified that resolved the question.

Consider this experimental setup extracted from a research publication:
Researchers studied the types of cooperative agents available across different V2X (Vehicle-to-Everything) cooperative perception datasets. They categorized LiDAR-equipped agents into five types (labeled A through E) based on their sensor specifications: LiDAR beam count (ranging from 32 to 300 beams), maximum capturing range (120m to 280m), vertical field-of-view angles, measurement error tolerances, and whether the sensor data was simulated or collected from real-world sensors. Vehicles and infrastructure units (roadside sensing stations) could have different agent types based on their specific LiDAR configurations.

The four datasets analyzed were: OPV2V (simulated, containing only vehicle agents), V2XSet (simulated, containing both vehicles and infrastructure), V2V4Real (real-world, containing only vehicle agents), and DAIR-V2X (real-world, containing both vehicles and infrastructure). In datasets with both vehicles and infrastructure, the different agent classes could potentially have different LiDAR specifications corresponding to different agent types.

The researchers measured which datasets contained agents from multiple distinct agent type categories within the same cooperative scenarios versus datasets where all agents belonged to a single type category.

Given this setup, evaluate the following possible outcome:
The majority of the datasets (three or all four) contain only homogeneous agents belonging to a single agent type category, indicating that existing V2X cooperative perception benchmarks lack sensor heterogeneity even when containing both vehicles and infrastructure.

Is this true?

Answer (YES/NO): NO